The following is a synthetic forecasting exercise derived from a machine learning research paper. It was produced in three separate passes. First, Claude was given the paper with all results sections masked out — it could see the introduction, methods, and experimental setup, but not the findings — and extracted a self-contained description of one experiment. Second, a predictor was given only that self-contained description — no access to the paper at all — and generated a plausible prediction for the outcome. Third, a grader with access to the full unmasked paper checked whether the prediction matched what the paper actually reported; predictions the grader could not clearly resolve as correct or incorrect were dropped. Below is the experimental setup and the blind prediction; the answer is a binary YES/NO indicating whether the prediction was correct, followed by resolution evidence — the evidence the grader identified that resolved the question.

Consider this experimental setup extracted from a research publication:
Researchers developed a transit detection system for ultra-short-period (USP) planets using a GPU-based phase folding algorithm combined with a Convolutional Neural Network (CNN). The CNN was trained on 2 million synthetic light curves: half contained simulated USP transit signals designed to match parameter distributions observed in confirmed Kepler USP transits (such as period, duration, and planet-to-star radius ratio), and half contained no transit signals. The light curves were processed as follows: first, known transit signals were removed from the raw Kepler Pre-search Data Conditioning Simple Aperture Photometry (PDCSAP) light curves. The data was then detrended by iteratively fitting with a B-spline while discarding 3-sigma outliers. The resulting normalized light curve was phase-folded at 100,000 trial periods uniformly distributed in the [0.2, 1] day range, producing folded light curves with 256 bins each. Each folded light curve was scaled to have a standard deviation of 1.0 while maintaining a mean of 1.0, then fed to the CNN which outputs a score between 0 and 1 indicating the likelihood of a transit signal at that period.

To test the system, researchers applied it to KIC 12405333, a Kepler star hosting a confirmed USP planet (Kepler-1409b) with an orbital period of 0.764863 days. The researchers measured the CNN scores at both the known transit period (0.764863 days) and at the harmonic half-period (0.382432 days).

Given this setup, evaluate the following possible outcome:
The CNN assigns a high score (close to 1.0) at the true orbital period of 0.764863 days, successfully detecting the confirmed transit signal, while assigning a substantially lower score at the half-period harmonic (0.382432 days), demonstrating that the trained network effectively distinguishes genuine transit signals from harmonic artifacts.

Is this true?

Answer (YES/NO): NO